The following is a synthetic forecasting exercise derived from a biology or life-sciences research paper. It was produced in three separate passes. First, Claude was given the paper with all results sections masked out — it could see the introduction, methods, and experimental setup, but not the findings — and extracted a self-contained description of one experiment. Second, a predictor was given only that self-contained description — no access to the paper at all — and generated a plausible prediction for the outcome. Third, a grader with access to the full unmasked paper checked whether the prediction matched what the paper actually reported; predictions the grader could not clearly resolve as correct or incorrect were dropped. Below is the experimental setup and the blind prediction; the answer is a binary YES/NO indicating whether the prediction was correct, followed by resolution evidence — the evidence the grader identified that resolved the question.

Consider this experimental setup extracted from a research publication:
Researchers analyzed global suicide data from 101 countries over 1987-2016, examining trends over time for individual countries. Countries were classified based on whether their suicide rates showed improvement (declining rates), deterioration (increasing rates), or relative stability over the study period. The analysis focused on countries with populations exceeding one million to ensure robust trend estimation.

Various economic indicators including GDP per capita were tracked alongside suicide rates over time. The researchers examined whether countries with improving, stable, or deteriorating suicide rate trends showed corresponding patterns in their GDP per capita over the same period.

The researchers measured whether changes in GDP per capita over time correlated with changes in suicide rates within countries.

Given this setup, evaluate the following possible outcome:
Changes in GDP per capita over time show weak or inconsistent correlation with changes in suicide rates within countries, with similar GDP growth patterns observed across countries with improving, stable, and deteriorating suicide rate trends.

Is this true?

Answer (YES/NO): YES